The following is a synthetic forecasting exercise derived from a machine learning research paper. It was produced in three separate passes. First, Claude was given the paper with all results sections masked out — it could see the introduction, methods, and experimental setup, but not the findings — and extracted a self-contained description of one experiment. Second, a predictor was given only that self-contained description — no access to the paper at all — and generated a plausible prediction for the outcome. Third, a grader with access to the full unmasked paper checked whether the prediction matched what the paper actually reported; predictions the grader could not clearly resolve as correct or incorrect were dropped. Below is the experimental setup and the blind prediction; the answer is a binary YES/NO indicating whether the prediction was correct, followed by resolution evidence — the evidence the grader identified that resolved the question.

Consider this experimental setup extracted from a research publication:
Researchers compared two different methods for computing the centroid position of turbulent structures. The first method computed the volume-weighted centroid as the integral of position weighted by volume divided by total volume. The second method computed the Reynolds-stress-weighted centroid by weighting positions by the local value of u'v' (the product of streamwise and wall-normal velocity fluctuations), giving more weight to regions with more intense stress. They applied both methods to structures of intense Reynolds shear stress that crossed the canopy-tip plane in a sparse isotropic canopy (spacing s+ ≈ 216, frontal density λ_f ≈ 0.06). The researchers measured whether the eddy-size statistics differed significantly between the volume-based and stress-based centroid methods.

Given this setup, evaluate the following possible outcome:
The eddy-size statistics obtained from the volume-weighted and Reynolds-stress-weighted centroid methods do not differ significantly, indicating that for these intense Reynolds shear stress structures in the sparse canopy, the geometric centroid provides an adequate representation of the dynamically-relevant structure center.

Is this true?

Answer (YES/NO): YES